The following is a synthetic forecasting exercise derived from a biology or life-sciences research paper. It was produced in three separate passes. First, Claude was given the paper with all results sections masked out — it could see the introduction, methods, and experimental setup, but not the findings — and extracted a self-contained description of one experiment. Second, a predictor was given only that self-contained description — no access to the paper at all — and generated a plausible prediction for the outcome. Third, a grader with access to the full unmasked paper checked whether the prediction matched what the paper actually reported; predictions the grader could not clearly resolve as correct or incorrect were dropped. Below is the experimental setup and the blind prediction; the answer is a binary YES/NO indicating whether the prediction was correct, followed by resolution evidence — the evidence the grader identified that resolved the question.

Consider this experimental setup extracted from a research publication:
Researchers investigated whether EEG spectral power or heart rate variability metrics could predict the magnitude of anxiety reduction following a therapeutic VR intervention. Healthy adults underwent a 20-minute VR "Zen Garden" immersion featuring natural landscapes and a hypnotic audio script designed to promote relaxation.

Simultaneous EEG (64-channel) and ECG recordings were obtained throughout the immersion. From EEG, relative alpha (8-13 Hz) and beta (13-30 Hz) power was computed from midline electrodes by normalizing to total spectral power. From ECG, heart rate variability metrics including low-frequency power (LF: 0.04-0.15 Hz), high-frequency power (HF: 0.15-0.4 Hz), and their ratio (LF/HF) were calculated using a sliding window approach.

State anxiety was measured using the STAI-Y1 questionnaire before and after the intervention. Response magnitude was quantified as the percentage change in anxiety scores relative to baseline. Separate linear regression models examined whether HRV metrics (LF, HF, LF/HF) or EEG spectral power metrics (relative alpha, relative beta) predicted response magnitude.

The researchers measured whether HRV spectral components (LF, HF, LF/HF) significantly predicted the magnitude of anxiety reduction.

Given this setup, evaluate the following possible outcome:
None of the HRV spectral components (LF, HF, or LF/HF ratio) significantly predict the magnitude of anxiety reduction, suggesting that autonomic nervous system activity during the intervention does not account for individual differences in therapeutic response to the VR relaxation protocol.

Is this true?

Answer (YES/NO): NO